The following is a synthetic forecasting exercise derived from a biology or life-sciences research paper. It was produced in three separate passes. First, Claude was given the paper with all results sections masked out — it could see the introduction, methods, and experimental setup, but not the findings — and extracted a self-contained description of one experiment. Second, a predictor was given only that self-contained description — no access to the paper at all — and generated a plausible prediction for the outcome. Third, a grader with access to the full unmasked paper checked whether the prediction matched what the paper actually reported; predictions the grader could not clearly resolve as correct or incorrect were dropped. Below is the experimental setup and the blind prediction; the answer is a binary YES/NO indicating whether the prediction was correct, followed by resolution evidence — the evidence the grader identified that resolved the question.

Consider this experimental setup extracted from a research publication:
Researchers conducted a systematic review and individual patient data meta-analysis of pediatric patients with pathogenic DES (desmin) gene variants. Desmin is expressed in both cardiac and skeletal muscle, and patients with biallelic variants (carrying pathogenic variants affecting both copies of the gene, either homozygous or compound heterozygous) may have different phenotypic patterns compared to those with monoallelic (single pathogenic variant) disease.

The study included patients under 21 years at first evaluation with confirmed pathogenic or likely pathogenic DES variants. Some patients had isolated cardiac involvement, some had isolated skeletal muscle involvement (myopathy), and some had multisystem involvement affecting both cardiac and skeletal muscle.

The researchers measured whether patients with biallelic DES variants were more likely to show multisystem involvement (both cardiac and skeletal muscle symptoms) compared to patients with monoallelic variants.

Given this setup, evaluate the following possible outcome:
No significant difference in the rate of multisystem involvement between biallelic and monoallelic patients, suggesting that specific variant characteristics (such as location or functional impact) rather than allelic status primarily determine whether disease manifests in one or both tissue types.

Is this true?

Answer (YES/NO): NO